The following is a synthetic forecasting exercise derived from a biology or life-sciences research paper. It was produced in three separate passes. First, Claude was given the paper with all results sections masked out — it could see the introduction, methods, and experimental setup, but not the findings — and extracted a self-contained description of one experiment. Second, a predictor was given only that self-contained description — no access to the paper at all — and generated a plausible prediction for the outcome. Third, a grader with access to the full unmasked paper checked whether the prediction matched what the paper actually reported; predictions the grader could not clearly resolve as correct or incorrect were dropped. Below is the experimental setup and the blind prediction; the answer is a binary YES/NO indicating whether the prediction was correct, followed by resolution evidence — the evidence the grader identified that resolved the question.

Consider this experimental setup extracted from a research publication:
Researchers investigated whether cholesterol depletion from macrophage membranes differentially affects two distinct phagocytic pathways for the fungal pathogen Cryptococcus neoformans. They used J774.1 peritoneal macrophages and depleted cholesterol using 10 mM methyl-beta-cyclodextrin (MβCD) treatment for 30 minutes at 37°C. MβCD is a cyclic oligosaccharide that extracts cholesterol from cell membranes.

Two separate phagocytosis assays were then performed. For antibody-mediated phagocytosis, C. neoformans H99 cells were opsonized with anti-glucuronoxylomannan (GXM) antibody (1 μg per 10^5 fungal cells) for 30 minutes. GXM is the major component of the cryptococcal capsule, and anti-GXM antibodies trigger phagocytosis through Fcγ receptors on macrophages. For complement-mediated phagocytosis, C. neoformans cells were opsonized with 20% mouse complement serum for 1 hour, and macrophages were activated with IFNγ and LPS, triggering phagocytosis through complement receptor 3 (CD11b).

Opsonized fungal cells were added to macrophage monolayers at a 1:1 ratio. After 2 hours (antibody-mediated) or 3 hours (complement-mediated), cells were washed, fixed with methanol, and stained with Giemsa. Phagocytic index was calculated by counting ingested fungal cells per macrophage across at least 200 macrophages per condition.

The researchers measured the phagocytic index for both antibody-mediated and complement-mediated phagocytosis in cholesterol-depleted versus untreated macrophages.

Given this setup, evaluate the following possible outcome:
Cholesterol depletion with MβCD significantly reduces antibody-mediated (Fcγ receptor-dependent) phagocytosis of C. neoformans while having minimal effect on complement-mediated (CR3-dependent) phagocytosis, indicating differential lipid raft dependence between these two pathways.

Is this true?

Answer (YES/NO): YES